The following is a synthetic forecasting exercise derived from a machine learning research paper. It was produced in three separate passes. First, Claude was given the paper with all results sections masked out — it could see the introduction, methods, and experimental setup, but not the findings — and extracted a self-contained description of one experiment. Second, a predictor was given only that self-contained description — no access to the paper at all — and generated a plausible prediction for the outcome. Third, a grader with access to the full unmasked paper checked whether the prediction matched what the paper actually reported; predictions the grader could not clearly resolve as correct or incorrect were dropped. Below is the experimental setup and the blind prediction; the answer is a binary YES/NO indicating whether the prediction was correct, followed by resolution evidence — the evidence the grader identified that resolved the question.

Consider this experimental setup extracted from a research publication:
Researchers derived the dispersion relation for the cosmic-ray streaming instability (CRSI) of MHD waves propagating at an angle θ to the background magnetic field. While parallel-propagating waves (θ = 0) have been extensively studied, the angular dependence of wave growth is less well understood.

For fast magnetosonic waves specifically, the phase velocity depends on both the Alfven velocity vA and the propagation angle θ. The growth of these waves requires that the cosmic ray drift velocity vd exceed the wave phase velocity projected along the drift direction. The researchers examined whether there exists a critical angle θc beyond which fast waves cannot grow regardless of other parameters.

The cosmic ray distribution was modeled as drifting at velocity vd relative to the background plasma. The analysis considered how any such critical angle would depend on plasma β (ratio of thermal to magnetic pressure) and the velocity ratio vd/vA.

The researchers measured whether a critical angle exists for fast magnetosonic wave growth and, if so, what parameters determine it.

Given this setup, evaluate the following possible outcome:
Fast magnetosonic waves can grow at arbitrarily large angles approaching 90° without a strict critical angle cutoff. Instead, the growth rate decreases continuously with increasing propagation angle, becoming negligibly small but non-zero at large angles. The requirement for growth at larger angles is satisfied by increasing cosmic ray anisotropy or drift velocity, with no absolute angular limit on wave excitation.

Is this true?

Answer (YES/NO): NO